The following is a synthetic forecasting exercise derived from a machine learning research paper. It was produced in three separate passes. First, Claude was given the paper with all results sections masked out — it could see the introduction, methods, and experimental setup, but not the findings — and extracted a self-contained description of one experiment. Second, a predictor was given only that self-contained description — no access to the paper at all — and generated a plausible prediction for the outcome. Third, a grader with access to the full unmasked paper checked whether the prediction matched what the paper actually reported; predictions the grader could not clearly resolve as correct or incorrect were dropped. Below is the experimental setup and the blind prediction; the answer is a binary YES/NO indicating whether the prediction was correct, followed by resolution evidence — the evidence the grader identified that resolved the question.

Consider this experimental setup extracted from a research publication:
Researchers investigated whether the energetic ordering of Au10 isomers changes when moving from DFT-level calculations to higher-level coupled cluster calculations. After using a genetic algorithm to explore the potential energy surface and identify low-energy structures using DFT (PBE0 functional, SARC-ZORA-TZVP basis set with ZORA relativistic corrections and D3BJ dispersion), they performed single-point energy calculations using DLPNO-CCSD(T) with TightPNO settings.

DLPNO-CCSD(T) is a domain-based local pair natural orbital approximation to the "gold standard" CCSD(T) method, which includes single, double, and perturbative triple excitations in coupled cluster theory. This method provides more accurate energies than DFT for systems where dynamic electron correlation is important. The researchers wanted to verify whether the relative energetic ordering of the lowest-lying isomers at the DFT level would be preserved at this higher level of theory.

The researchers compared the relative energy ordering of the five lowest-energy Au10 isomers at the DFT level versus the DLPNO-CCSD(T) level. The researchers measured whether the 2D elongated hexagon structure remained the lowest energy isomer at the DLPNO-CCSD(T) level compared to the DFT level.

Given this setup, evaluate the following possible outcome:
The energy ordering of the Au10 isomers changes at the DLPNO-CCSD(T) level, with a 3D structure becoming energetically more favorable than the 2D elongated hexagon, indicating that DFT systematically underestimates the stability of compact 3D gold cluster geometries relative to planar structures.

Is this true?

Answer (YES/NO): YES